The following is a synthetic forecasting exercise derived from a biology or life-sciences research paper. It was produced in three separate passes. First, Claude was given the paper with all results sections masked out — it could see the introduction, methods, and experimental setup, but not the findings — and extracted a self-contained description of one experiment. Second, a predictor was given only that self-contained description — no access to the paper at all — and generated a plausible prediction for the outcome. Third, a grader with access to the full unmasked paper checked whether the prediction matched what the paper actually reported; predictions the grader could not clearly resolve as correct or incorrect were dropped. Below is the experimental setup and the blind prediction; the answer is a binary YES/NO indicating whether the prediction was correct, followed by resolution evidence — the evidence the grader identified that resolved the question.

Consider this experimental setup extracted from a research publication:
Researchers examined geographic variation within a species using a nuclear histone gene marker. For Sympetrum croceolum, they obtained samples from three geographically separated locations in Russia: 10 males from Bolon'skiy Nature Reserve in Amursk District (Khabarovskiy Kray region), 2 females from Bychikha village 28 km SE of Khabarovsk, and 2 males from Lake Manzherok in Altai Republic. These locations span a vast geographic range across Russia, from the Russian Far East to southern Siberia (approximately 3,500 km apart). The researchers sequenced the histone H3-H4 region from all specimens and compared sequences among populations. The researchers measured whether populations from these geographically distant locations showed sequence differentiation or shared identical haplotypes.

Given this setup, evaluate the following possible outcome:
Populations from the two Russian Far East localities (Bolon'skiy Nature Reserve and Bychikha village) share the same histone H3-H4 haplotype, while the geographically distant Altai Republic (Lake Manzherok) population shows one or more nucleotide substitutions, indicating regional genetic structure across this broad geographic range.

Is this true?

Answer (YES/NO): NO